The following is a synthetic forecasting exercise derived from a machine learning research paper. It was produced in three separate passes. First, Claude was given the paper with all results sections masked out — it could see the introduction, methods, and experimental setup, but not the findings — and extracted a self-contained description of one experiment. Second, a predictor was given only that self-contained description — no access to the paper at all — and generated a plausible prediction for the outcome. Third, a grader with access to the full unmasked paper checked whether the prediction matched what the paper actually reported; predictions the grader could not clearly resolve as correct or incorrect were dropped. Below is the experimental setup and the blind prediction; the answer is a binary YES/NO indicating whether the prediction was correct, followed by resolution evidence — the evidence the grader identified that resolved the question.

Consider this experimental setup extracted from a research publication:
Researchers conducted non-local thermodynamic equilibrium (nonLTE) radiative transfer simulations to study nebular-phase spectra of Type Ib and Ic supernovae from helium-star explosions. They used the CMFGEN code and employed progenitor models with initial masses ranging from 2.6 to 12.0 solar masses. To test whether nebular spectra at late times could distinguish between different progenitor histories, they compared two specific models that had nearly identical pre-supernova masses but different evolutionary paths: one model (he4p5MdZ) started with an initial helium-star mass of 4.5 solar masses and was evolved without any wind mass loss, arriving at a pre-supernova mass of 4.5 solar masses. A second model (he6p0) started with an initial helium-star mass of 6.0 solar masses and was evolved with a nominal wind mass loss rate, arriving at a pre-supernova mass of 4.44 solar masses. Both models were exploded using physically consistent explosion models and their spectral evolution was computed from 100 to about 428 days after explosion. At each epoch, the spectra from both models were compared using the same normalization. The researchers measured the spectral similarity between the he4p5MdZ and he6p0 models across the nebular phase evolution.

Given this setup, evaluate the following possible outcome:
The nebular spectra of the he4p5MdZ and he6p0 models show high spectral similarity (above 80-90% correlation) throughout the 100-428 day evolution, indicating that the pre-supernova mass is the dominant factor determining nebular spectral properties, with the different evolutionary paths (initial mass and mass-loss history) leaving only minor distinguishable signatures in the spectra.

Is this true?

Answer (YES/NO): YES